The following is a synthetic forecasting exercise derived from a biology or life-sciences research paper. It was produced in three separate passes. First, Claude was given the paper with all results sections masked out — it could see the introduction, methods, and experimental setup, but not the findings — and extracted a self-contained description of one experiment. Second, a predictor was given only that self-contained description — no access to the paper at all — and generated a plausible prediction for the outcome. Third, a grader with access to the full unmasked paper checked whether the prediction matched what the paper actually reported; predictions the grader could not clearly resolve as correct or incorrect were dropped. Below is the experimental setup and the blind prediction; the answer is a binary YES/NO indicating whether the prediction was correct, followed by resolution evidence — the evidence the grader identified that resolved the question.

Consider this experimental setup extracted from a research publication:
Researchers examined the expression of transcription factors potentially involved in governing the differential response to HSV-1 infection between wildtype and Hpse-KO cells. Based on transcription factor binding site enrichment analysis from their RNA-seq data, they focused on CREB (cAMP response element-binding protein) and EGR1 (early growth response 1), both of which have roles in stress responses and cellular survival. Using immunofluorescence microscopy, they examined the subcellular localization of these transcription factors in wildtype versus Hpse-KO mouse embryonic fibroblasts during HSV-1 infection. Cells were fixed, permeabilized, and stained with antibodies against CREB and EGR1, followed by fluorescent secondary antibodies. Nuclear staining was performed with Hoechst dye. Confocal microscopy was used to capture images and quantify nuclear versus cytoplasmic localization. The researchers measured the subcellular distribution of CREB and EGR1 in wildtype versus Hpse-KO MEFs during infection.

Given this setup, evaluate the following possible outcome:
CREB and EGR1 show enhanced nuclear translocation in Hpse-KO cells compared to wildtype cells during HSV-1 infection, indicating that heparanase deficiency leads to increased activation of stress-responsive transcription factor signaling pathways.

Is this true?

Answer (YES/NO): NO